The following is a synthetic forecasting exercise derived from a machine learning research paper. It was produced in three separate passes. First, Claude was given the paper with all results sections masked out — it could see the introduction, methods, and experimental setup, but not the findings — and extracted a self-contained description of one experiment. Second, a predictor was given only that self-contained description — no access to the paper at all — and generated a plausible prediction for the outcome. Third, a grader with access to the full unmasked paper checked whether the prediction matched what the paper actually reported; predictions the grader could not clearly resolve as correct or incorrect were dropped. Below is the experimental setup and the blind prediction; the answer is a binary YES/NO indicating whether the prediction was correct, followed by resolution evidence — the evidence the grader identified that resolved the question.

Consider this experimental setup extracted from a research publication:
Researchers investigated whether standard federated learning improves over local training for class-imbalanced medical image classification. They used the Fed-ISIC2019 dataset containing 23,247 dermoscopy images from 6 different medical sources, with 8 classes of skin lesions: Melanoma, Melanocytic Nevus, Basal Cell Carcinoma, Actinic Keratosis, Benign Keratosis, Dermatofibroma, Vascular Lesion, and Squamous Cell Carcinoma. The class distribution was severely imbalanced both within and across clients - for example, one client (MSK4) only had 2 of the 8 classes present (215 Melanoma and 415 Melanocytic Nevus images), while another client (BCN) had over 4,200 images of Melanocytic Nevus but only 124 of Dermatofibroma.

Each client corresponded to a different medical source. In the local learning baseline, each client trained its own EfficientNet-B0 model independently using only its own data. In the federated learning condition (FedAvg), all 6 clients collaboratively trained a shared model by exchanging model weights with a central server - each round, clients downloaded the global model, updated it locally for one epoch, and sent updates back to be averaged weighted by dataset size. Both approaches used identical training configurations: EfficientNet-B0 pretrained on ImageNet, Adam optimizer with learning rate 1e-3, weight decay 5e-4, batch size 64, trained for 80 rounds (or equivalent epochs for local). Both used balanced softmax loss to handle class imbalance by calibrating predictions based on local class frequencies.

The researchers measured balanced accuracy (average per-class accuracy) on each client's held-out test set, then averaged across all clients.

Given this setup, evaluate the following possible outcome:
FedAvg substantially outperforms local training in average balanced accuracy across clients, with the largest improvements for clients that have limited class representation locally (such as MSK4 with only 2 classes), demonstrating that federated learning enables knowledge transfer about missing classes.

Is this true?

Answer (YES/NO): NO